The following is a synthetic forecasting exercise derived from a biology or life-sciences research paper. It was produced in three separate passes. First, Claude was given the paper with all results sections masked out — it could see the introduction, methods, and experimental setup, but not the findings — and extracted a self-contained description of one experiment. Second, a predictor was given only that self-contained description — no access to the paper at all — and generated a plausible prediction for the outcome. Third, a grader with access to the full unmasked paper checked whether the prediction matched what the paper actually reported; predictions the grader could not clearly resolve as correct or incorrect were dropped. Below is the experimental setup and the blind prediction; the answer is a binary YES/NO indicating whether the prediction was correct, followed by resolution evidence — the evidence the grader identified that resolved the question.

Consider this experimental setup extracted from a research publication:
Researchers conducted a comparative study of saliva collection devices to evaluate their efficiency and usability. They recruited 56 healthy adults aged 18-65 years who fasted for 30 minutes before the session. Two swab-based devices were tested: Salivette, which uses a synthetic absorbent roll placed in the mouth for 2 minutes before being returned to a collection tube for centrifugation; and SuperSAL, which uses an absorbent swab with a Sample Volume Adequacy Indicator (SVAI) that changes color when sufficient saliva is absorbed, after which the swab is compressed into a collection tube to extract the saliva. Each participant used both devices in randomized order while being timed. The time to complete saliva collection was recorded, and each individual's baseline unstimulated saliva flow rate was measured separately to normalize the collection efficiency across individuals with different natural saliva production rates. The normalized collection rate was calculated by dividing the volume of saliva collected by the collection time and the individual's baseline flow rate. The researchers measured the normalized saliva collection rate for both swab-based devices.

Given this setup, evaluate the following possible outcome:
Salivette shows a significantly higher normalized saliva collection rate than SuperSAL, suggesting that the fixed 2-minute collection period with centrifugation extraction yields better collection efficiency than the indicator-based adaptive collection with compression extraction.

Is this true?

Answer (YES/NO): YES